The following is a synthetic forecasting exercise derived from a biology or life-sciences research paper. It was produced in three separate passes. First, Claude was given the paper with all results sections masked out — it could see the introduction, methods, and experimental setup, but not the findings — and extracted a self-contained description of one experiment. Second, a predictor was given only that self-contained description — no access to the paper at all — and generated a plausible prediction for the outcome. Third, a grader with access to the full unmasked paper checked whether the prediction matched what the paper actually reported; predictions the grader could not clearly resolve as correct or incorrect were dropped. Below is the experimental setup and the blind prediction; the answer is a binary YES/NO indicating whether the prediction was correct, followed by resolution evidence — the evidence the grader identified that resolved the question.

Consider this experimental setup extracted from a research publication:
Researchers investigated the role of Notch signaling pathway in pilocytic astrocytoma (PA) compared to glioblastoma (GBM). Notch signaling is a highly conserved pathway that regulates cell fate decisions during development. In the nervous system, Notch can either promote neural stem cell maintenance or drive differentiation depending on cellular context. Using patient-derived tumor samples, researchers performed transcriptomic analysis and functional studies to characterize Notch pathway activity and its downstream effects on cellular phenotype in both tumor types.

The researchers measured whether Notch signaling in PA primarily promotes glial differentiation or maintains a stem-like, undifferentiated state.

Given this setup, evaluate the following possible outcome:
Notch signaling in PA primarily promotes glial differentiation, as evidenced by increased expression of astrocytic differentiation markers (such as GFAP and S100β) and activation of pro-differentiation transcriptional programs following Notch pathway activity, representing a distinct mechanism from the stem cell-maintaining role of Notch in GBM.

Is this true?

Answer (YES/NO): NO